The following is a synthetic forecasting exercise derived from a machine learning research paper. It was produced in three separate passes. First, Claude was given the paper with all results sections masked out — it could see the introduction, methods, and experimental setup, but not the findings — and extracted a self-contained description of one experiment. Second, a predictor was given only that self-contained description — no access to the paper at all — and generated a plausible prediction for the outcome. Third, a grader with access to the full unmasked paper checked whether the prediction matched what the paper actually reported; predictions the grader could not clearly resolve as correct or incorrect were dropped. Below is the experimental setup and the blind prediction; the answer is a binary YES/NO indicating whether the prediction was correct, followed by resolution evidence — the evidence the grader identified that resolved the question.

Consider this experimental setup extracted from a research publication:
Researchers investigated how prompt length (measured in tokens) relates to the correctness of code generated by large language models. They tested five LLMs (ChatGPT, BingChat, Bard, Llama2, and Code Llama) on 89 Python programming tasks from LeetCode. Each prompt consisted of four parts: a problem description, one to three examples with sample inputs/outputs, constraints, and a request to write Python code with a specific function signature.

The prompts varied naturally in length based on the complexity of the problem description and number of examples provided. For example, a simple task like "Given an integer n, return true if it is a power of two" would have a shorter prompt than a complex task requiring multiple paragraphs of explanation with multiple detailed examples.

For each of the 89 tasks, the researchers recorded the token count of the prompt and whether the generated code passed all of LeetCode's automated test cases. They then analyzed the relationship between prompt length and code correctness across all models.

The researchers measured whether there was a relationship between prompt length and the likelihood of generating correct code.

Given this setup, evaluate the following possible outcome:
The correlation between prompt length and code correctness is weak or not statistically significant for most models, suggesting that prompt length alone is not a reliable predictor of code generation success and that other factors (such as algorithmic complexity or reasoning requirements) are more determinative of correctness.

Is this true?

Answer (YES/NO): NO